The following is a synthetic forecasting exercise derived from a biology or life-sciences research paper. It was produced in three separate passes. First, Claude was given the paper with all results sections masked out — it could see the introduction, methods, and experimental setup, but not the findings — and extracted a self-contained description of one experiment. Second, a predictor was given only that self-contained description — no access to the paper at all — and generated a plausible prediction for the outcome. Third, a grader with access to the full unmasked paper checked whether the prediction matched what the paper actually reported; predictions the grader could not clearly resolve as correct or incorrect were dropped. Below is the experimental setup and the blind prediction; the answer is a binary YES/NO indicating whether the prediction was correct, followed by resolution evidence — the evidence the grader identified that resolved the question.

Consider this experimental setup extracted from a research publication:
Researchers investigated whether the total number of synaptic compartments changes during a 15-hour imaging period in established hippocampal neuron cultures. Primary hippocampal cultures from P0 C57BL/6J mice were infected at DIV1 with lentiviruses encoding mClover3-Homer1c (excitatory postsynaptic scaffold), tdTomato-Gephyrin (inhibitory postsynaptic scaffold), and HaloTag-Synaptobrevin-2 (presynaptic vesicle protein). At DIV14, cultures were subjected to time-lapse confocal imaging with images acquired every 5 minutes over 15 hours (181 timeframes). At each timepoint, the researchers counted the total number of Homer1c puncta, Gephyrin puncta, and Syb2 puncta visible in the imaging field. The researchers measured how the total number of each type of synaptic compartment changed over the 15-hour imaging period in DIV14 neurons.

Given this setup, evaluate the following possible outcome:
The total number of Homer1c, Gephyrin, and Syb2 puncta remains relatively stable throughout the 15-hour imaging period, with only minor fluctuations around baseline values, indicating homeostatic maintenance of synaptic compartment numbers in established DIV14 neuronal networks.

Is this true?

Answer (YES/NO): YES